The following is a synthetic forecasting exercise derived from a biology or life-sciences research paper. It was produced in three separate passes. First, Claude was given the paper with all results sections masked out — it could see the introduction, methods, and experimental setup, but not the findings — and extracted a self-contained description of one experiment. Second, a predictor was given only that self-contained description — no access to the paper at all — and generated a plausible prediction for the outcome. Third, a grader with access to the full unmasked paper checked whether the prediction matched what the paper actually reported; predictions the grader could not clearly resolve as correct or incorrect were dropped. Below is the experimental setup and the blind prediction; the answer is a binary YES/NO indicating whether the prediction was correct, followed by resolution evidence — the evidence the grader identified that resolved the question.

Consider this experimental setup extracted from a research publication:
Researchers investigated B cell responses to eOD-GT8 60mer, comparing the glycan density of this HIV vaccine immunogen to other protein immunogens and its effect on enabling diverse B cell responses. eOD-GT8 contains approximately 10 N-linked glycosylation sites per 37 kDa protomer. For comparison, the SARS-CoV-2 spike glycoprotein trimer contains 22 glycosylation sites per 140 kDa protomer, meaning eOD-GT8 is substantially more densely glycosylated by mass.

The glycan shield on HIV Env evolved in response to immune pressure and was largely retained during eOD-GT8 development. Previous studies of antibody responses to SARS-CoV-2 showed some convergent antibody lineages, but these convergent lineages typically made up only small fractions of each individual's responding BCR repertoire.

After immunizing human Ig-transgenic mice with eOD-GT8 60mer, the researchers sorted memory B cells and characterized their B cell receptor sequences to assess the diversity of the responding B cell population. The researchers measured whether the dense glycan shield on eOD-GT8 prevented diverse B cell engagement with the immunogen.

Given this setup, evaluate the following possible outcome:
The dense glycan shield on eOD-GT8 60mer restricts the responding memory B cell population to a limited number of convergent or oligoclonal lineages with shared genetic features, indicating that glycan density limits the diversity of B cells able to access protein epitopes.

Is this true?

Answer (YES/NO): NO